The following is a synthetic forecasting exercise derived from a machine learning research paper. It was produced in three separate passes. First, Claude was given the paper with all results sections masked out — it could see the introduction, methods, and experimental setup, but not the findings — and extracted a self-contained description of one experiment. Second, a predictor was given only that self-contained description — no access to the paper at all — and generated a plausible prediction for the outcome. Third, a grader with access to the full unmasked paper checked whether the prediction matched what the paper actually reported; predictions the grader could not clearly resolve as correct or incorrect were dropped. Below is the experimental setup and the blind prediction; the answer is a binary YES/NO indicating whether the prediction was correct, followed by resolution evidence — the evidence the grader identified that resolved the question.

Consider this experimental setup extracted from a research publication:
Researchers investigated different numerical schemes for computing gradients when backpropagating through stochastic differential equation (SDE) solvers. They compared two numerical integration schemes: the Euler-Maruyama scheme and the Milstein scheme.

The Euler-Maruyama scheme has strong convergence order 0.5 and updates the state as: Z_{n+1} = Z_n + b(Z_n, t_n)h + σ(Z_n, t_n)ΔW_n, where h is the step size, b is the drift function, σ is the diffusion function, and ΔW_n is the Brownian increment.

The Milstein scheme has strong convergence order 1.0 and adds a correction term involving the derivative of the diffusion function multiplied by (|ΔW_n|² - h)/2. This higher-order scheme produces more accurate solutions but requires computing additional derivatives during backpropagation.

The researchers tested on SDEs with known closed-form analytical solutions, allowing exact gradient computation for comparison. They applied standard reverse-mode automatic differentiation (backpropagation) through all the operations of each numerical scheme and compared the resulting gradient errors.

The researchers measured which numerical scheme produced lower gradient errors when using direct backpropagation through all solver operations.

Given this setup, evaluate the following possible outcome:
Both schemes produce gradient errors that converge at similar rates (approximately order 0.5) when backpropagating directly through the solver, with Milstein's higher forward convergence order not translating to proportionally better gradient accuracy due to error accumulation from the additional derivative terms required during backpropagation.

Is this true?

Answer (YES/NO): NO